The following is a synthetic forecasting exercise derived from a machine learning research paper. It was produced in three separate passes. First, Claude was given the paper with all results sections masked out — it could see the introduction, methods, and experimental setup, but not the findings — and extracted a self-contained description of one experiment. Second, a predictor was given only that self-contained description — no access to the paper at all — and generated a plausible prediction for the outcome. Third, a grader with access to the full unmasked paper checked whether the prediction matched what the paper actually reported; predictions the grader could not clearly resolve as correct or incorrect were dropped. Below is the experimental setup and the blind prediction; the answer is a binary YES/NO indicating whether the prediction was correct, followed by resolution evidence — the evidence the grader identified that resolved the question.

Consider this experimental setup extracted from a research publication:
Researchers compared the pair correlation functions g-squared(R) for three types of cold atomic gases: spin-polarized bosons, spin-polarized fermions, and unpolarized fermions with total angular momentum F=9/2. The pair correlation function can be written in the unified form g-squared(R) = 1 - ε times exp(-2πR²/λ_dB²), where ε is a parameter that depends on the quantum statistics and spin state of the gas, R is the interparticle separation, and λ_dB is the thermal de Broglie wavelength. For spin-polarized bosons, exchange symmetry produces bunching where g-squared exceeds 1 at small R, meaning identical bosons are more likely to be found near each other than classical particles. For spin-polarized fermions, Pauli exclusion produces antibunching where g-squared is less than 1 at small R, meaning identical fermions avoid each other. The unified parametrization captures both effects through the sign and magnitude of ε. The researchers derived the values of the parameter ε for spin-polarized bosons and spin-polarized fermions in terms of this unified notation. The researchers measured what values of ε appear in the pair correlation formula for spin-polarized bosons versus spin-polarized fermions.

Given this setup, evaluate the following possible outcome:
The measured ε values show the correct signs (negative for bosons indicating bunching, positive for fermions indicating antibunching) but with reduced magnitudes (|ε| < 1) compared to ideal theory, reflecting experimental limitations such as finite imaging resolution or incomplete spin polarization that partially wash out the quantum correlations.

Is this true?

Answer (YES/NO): NO